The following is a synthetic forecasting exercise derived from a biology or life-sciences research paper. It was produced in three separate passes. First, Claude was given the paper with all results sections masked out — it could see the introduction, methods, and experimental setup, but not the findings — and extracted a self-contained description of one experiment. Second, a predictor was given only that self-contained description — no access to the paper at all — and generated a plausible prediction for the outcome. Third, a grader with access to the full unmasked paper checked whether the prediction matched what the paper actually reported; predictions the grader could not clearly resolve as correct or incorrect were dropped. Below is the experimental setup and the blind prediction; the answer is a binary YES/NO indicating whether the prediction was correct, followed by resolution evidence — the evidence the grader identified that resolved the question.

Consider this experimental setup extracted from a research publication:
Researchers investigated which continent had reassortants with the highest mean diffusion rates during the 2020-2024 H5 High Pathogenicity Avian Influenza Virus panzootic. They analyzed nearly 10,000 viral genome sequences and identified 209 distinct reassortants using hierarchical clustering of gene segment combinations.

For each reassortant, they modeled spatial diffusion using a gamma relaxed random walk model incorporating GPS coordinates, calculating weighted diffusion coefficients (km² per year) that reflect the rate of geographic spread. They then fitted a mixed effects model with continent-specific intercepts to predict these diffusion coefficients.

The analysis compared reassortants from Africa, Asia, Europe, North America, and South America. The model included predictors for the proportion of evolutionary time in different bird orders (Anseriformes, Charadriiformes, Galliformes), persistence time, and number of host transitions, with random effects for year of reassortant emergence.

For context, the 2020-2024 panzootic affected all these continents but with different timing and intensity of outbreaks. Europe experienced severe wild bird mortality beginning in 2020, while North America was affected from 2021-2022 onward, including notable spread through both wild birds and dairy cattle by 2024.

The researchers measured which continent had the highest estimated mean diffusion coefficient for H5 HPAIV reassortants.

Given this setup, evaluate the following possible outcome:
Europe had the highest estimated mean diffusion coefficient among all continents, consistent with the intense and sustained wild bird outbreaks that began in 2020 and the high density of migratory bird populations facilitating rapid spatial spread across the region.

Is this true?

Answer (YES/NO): YES